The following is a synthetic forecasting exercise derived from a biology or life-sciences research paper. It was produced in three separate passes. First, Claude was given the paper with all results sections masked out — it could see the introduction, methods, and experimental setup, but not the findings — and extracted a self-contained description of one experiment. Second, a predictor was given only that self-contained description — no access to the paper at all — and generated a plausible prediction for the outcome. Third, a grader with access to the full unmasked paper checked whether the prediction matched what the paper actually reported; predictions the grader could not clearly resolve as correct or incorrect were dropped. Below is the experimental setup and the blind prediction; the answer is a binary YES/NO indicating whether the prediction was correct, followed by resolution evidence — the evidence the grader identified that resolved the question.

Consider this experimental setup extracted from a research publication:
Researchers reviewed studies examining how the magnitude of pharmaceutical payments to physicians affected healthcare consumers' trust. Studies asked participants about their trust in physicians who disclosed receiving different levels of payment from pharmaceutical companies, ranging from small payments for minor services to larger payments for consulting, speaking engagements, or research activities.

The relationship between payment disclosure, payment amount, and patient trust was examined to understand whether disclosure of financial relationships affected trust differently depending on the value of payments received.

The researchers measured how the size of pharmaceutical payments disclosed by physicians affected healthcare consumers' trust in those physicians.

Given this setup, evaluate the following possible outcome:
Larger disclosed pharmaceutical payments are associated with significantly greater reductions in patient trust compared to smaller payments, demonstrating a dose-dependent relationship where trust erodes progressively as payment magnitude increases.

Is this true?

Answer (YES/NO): YES